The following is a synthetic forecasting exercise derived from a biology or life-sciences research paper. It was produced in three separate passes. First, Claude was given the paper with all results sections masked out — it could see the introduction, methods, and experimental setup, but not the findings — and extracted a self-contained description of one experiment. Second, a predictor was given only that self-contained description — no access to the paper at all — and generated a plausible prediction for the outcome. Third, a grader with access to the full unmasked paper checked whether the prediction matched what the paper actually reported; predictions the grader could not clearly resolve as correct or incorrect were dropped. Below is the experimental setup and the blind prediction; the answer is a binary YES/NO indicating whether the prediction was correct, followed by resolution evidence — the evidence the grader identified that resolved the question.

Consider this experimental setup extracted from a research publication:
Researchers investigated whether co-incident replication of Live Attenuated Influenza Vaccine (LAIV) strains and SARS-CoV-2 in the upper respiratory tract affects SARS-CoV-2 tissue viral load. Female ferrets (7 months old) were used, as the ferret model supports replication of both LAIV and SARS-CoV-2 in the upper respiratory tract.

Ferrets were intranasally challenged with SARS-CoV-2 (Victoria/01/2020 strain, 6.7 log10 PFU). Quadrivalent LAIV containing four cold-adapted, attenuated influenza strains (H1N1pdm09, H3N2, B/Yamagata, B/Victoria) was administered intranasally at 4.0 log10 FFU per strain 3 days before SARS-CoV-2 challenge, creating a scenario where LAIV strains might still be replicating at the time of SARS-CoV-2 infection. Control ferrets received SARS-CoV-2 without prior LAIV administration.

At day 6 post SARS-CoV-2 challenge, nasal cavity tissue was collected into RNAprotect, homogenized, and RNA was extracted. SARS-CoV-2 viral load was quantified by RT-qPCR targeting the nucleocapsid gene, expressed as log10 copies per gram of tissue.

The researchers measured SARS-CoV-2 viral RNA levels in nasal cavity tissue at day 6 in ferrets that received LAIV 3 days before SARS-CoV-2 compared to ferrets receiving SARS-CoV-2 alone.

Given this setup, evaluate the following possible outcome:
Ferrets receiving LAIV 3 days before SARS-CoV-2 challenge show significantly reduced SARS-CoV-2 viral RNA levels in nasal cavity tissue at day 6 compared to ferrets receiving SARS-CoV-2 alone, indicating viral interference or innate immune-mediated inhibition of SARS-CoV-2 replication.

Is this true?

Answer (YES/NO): NO